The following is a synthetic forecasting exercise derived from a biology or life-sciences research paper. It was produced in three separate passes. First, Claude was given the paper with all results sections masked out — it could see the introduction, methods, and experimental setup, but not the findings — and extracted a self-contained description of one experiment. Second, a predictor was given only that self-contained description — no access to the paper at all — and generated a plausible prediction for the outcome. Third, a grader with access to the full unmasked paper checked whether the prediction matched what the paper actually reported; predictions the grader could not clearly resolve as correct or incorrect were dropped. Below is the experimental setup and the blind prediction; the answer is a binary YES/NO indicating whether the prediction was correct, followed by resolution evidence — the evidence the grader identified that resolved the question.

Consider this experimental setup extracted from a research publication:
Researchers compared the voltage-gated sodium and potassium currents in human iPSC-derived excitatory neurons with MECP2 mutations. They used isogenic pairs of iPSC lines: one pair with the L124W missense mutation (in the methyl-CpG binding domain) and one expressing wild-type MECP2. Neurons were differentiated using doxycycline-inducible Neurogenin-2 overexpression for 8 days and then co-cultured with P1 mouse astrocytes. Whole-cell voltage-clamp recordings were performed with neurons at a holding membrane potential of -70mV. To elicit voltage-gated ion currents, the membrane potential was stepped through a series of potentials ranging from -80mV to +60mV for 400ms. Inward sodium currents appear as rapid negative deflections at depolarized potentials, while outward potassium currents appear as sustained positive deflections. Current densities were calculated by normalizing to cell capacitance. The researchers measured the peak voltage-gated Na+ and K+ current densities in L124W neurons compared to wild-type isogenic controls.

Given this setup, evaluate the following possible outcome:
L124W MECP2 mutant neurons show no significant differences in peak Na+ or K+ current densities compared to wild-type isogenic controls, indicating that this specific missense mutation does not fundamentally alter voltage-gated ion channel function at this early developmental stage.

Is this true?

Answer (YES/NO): NO